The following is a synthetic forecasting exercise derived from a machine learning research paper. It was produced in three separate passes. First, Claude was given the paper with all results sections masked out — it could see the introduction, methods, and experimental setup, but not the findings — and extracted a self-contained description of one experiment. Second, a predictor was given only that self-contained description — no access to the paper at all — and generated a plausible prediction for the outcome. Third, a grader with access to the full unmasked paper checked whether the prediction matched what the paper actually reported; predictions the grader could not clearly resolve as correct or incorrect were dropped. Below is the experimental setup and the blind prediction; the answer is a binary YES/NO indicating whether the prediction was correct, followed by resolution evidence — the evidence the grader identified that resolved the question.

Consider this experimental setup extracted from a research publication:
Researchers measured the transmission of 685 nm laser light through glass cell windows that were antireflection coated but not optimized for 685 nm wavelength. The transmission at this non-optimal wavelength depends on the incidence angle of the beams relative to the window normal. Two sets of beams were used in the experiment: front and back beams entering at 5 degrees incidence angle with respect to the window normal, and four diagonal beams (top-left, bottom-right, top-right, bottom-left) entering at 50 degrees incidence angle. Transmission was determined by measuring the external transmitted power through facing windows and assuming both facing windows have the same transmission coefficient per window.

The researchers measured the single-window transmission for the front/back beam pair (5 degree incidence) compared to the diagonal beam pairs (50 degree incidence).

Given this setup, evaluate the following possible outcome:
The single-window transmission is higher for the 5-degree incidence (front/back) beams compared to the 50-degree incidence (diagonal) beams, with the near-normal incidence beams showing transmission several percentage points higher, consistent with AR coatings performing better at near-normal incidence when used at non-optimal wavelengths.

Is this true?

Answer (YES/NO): NO